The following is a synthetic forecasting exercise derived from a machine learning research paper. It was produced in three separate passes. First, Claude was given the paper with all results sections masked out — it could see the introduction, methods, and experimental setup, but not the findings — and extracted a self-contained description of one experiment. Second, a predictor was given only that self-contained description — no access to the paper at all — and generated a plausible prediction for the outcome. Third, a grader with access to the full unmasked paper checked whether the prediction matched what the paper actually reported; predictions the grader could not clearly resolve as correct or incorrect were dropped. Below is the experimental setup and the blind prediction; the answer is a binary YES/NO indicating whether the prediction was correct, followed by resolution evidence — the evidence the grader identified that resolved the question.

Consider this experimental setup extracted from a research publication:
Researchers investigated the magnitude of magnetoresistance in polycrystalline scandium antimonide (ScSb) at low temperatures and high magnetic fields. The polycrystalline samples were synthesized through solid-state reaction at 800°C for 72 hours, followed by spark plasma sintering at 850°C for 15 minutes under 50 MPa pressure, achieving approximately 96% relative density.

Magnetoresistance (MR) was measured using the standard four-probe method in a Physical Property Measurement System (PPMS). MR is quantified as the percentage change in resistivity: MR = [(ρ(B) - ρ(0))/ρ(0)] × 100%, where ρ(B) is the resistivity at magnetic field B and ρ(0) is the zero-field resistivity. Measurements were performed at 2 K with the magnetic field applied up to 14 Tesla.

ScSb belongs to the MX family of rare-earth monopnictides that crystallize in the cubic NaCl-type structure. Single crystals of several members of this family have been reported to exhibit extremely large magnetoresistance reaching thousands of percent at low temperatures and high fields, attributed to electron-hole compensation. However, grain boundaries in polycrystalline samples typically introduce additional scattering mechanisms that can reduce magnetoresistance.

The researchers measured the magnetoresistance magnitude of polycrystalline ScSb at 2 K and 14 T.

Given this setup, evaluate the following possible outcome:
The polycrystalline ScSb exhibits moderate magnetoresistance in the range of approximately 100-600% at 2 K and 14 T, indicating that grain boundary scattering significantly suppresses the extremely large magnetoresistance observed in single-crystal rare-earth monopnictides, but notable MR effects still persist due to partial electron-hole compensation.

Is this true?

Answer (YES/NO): NO